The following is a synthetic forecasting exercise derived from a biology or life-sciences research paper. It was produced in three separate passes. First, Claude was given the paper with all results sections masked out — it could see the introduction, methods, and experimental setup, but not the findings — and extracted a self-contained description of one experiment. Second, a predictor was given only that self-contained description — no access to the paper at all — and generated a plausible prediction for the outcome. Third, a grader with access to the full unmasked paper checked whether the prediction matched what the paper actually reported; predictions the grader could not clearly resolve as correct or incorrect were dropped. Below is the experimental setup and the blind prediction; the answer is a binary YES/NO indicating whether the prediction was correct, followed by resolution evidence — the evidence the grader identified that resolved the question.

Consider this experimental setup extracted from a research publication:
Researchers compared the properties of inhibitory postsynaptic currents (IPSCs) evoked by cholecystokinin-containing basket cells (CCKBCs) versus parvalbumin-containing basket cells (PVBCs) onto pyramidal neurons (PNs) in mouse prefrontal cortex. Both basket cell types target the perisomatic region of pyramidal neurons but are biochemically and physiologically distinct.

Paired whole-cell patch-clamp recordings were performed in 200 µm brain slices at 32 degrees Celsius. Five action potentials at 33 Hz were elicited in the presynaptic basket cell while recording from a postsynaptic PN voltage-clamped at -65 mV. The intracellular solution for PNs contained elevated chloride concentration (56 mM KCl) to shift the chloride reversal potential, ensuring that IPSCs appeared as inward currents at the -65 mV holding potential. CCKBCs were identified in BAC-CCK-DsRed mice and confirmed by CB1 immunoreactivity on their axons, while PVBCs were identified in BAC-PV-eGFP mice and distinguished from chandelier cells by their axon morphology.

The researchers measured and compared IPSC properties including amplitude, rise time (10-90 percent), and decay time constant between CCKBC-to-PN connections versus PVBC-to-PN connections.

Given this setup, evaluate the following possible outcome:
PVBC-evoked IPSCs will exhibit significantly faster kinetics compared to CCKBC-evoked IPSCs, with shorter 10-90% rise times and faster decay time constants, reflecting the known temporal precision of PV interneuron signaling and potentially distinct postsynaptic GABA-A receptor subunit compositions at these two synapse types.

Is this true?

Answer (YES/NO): NO